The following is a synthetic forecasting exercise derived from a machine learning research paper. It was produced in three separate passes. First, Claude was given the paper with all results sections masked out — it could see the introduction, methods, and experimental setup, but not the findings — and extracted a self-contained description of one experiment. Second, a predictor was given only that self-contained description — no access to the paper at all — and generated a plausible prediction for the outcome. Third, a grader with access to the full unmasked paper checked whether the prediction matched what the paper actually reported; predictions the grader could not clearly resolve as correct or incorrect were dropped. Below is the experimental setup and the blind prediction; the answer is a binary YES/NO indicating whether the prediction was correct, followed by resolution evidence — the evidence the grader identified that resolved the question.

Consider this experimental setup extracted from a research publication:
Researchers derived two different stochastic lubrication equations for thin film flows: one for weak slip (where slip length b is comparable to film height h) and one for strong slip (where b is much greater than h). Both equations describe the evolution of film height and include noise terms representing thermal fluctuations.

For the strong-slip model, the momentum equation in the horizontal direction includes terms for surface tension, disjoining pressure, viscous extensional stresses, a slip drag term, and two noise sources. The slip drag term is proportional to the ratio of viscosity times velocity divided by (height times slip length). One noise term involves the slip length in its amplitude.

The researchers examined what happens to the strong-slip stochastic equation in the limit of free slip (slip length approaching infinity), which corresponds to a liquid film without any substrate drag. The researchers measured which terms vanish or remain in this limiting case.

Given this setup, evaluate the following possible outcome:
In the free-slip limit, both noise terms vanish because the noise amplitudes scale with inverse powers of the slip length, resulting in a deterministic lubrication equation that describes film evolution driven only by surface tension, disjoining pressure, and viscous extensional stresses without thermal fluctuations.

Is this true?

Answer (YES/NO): NO